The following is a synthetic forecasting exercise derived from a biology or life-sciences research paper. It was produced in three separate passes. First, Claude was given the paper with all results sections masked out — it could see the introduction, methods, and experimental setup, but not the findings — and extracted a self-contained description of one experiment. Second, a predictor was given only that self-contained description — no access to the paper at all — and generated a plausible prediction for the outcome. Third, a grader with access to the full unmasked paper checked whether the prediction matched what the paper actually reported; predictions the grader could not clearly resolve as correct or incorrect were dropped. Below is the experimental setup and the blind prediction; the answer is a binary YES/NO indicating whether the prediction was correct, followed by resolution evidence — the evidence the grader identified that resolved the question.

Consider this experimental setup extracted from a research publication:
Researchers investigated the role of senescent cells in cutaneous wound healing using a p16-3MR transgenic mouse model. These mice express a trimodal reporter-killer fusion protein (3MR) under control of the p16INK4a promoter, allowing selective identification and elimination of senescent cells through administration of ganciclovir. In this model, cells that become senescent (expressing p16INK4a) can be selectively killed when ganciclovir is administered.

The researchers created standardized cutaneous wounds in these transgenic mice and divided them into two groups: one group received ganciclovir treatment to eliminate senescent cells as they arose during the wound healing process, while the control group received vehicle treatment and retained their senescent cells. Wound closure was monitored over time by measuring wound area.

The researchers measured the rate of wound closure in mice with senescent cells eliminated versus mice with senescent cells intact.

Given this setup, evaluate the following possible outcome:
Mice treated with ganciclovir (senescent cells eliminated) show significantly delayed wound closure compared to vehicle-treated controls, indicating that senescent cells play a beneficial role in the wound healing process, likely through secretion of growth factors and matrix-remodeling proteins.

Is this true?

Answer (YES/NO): YES